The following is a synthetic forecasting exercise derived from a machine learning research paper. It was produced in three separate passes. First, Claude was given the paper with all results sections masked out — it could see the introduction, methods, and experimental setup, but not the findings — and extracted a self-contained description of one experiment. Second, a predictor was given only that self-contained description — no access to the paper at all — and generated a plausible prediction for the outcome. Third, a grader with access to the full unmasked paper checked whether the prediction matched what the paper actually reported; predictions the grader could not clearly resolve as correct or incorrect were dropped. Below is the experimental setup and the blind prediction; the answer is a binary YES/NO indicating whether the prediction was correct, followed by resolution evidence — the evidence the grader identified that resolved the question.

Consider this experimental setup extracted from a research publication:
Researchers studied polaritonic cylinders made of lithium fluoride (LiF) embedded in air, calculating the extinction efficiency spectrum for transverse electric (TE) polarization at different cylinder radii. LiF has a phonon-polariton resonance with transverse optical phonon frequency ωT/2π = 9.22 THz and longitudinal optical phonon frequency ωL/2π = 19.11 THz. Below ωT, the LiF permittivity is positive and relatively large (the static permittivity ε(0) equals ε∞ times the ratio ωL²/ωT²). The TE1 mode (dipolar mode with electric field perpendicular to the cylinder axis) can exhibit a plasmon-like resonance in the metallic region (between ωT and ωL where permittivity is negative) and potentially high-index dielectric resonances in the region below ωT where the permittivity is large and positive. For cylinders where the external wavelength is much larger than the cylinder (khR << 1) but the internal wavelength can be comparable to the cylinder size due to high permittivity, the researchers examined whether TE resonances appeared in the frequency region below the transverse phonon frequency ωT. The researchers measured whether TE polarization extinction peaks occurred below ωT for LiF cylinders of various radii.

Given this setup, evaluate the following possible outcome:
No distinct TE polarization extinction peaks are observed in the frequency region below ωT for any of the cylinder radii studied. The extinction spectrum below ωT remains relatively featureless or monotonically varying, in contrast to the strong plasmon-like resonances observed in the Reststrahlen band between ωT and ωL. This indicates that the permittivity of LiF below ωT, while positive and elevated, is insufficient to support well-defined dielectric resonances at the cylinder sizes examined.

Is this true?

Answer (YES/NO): NO